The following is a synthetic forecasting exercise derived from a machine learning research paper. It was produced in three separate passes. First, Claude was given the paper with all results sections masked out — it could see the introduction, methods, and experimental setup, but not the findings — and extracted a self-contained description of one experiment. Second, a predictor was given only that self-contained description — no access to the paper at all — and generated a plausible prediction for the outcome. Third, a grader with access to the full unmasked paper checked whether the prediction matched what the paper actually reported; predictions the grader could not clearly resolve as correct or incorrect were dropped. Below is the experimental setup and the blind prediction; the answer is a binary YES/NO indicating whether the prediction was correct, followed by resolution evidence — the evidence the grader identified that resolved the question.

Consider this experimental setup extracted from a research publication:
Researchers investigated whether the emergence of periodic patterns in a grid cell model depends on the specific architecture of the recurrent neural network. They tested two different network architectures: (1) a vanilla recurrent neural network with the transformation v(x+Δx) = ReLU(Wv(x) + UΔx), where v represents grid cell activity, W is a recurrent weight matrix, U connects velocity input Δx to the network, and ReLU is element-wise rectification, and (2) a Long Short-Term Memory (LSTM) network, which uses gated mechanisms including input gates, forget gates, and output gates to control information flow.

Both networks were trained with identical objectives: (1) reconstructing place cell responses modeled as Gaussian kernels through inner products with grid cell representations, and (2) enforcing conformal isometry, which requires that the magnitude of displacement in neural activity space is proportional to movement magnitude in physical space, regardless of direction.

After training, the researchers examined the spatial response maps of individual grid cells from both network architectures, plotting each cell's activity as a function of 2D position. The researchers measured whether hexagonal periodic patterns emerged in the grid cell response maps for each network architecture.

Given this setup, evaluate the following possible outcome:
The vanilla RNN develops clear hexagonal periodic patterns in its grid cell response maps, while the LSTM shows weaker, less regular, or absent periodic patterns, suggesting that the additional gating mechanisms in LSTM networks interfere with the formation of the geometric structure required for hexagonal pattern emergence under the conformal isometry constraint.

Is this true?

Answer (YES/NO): NO